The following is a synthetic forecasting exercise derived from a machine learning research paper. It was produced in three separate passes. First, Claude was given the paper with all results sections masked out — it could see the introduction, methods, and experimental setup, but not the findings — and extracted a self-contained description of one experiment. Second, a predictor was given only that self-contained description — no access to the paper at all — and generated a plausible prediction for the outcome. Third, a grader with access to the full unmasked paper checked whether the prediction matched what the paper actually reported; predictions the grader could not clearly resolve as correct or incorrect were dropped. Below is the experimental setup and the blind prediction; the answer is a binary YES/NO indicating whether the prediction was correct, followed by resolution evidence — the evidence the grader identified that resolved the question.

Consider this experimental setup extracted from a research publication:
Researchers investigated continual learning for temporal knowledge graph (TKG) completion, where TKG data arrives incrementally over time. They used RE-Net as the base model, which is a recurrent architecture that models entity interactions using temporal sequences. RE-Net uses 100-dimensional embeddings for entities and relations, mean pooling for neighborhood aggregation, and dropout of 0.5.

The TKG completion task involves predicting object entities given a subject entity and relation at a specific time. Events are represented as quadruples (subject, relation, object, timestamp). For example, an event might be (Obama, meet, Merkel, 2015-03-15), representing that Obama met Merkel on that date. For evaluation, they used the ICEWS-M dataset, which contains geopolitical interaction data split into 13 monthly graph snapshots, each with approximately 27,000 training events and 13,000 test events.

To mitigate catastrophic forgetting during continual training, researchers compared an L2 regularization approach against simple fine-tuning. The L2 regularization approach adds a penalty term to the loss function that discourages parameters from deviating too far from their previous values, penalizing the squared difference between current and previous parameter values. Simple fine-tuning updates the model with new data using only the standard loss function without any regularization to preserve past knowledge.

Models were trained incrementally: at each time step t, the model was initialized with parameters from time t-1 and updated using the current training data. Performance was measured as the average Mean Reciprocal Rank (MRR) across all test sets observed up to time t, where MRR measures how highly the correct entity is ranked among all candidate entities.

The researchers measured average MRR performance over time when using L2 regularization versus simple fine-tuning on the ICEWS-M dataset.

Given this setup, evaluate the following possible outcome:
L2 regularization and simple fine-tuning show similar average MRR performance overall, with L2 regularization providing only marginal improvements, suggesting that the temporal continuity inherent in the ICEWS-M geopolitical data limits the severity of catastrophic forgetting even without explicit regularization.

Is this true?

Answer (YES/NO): NO